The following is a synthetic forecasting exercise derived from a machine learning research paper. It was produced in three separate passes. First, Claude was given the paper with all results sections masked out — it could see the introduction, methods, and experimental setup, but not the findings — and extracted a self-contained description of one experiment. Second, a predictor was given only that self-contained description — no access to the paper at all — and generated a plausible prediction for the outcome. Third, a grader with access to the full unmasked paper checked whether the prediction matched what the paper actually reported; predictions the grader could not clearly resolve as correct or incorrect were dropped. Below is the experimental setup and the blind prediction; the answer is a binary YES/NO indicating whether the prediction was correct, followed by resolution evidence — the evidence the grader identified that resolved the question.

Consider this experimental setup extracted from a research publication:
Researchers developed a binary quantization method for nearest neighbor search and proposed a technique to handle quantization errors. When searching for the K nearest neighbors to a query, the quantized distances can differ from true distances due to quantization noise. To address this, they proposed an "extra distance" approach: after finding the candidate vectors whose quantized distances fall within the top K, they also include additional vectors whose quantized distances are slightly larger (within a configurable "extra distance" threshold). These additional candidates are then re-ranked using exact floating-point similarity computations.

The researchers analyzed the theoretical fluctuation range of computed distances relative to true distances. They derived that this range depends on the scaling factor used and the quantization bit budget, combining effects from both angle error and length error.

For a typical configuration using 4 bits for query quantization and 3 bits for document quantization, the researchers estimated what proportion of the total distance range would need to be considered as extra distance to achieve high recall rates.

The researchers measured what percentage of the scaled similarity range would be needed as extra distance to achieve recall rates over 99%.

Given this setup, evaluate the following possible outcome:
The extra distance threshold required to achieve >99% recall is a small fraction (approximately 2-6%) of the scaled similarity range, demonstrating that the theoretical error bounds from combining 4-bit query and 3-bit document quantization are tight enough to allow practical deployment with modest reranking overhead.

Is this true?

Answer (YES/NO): NO